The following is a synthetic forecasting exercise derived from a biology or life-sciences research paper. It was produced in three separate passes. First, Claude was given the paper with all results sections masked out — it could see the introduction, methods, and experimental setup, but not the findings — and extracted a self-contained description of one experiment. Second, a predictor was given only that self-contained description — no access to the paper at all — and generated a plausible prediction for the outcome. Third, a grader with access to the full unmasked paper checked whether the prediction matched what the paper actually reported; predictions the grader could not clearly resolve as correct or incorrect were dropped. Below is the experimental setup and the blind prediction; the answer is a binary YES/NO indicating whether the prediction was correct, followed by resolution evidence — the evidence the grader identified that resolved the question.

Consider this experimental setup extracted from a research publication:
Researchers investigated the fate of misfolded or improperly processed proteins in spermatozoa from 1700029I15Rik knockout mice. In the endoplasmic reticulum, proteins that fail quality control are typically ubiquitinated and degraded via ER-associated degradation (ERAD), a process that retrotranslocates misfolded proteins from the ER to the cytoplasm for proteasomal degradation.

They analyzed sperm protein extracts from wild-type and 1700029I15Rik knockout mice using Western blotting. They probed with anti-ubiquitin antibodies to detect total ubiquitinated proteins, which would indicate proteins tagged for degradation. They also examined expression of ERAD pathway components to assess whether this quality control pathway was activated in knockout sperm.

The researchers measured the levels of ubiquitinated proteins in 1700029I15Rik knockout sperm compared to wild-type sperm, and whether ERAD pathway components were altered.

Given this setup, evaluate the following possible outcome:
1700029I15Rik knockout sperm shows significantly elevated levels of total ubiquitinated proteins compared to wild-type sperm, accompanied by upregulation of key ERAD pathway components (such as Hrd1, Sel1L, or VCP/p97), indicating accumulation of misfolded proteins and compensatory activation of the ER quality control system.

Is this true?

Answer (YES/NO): NO